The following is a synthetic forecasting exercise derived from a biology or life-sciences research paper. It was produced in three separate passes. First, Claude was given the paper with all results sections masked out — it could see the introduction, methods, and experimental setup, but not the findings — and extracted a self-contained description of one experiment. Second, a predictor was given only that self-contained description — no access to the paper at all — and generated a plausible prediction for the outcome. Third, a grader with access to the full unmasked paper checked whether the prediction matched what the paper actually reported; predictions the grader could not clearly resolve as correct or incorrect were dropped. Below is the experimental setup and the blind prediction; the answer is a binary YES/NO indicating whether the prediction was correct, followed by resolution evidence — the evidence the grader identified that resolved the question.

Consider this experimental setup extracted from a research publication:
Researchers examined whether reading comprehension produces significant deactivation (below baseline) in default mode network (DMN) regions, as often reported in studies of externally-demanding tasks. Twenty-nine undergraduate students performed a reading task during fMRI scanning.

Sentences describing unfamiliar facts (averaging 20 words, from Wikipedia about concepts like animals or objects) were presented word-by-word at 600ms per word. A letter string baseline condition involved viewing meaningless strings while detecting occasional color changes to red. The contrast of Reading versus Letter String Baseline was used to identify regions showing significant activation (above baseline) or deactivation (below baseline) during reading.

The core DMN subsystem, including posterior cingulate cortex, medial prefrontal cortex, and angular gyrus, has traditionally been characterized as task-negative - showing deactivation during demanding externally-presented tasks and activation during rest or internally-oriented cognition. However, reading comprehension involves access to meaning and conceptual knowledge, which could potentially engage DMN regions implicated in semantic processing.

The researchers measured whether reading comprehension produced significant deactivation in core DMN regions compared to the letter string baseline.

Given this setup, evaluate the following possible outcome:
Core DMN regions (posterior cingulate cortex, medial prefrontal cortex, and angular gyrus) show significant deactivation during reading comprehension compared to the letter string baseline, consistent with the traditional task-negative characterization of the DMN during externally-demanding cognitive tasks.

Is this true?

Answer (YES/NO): NO